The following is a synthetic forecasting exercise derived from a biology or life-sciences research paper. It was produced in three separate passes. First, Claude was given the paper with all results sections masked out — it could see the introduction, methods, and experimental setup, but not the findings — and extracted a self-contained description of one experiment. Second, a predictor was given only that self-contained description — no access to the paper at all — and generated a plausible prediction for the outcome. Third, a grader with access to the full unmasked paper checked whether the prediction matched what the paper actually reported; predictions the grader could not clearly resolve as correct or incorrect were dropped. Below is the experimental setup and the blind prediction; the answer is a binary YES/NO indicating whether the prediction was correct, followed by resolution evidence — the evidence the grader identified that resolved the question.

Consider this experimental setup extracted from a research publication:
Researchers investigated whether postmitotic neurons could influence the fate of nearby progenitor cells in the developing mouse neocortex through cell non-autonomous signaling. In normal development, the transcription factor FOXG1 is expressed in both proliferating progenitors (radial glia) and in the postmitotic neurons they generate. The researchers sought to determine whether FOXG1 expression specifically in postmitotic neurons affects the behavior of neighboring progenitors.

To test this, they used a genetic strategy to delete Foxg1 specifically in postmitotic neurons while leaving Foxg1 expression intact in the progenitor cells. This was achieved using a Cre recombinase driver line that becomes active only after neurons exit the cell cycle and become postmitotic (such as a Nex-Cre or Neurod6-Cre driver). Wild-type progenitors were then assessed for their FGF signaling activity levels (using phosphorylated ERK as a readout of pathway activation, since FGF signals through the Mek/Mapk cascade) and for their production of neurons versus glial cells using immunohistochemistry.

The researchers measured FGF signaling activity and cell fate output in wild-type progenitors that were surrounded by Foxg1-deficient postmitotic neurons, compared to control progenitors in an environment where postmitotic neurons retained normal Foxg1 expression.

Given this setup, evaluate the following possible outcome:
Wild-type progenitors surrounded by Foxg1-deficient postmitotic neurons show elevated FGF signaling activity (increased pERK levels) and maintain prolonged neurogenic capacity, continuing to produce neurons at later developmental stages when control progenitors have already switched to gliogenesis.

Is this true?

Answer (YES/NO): NO